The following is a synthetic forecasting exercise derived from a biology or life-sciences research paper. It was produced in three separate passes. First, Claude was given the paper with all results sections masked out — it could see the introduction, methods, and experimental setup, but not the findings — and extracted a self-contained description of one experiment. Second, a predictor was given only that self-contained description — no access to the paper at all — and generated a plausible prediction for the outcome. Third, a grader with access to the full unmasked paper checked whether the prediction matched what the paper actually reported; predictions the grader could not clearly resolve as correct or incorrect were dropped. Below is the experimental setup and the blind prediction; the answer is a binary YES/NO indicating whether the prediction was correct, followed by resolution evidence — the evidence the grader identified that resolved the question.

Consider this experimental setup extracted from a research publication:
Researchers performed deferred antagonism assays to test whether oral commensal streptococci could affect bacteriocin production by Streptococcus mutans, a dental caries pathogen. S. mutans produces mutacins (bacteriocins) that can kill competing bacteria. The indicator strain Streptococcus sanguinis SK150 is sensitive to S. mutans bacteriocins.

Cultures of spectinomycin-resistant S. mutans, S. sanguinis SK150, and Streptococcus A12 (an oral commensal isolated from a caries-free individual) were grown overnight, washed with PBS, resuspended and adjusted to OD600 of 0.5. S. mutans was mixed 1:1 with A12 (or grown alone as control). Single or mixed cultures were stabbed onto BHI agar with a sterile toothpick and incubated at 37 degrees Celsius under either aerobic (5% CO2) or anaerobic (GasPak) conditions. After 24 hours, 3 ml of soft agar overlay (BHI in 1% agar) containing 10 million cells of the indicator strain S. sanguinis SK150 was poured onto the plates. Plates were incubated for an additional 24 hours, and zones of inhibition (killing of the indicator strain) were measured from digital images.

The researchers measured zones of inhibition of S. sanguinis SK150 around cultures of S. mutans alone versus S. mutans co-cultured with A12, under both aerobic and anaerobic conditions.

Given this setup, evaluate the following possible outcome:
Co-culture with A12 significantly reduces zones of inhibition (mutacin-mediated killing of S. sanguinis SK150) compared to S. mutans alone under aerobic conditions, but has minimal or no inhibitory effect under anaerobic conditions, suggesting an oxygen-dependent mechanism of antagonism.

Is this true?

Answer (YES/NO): NO